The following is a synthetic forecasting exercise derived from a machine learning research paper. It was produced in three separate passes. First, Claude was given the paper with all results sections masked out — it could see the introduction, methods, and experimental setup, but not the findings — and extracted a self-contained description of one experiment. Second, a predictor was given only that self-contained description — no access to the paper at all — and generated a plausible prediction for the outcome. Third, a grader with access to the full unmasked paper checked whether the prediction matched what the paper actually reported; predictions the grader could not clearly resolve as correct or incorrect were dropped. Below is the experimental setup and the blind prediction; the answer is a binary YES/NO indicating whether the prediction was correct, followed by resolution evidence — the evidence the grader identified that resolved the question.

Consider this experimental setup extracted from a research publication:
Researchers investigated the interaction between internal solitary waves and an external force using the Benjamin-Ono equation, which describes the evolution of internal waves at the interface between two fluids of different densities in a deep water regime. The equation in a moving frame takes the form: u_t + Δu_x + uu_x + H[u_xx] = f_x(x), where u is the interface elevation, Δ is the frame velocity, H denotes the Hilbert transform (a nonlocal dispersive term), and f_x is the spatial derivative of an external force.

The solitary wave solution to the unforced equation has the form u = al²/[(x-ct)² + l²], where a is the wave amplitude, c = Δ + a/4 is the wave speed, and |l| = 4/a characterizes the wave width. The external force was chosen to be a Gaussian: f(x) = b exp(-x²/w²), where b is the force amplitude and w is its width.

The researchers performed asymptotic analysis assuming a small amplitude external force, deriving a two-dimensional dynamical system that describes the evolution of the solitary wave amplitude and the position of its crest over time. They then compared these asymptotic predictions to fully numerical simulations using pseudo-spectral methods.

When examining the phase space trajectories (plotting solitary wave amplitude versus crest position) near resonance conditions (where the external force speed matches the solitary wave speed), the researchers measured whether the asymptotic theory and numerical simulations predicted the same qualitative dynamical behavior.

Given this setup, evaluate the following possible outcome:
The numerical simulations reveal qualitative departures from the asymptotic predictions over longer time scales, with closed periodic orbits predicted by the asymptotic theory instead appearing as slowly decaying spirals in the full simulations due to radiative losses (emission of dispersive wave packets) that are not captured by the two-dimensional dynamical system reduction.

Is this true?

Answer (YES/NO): NO